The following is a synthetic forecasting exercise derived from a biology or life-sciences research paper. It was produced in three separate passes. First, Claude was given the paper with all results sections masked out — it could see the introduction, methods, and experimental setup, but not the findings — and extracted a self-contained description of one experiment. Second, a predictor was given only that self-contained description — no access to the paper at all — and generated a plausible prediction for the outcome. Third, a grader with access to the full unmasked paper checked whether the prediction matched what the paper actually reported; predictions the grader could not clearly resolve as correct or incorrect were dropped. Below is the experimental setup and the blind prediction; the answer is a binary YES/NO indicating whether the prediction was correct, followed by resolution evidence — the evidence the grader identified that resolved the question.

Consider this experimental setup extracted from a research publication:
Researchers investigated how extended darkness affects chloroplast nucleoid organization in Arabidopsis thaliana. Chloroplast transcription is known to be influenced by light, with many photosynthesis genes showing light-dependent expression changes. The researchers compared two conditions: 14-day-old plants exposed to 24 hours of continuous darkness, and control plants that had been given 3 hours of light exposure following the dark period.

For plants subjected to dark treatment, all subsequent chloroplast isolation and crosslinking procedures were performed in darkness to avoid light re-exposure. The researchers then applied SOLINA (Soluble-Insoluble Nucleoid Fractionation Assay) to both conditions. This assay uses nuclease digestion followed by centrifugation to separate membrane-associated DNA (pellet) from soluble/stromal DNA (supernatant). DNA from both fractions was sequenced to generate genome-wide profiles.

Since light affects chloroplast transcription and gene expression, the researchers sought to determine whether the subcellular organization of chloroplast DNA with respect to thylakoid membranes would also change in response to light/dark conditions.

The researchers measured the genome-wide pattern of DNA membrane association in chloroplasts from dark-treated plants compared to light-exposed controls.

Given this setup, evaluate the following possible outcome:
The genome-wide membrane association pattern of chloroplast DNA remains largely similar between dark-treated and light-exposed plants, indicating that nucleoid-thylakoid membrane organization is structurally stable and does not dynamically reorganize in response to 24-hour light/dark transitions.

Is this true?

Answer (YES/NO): NO